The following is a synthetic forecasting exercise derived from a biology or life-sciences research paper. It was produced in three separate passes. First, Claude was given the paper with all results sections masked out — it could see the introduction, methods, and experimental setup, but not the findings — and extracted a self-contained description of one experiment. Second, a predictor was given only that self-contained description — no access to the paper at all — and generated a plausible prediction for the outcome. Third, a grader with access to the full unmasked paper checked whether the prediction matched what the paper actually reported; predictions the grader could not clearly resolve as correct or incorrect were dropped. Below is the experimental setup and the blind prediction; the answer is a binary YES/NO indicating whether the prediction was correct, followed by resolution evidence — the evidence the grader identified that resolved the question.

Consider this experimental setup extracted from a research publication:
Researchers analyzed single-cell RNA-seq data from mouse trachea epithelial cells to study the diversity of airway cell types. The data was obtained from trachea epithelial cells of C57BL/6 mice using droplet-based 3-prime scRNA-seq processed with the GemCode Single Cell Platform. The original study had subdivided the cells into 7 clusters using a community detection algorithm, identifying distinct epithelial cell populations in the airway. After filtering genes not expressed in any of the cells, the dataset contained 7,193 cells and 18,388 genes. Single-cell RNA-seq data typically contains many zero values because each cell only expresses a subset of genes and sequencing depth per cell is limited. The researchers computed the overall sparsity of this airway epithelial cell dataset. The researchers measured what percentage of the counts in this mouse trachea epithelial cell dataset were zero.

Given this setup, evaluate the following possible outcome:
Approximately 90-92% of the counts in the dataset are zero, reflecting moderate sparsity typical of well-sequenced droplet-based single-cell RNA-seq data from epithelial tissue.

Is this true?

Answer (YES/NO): YES